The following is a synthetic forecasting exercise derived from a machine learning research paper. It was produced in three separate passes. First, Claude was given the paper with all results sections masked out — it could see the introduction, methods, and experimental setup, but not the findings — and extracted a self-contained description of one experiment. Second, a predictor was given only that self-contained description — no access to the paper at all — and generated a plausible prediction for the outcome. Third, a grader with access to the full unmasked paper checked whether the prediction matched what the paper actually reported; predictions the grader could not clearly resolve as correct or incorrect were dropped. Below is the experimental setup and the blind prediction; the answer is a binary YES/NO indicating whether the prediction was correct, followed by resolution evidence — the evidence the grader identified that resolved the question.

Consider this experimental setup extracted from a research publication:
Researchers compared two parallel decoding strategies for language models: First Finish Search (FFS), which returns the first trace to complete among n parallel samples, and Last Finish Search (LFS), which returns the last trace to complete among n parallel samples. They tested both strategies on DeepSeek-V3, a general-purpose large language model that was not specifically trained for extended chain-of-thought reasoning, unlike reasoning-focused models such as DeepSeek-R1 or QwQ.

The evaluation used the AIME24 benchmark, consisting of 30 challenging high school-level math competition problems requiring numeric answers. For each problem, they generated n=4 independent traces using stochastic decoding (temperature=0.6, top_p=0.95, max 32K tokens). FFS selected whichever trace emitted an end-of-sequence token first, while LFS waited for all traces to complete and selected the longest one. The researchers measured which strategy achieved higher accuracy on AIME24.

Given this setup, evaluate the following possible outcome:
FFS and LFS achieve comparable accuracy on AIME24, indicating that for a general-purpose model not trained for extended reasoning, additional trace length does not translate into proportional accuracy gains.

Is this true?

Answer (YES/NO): NO